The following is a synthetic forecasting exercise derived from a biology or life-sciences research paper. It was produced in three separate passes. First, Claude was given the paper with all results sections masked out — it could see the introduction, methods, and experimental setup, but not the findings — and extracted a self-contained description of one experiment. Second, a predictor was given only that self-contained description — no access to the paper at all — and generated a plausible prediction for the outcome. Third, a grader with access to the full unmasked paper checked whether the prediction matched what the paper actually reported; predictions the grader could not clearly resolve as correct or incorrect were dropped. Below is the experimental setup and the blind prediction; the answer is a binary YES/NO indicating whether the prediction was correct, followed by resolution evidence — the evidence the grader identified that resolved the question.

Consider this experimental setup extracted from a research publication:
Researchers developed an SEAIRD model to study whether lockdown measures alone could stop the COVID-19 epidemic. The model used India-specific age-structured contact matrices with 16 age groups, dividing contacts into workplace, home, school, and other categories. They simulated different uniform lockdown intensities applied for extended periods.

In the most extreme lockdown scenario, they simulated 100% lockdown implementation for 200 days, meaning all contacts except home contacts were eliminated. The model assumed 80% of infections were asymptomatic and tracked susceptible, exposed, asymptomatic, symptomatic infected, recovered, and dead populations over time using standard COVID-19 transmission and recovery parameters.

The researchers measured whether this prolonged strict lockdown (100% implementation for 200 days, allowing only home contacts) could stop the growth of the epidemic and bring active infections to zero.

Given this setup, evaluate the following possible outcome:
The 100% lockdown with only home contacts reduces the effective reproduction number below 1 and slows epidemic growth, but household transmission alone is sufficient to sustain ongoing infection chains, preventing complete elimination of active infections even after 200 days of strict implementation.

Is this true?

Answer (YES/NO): YES